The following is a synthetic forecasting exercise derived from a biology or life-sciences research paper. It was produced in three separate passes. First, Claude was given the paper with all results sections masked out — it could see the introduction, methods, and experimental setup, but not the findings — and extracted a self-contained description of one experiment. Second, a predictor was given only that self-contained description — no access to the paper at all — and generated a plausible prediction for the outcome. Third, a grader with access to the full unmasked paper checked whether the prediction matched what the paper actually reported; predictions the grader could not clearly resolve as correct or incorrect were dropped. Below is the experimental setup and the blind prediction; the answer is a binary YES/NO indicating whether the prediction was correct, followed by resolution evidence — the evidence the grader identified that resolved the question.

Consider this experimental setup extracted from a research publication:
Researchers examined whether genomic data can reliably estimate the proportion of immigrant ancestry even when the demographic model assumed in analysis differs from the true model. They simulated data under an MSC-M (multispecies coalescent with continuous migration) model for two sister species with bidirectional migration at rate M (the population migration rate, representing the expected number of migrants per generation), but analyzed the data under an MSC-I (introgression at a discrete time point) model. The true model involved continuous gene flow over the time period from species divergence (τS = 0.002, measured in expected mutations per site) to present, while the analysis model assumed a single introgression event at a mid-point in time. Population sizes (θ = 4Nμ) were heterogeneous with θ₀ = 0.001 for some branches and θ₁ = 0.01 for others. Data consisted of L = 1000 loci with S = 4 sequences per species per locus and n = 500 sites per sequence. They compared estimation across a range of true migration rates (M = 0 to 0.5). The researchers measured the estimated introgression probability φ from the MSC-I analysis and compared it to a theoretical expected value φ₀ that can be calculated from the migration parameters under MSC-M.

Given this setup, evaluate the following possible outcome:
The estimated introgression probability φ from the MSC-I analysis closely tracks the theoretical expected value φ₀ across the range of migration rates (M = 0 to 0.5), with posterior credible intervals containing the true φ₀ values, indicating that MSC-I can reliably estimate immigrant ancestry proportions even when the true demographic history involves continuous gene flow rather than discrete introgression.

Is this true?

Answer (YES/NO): YES